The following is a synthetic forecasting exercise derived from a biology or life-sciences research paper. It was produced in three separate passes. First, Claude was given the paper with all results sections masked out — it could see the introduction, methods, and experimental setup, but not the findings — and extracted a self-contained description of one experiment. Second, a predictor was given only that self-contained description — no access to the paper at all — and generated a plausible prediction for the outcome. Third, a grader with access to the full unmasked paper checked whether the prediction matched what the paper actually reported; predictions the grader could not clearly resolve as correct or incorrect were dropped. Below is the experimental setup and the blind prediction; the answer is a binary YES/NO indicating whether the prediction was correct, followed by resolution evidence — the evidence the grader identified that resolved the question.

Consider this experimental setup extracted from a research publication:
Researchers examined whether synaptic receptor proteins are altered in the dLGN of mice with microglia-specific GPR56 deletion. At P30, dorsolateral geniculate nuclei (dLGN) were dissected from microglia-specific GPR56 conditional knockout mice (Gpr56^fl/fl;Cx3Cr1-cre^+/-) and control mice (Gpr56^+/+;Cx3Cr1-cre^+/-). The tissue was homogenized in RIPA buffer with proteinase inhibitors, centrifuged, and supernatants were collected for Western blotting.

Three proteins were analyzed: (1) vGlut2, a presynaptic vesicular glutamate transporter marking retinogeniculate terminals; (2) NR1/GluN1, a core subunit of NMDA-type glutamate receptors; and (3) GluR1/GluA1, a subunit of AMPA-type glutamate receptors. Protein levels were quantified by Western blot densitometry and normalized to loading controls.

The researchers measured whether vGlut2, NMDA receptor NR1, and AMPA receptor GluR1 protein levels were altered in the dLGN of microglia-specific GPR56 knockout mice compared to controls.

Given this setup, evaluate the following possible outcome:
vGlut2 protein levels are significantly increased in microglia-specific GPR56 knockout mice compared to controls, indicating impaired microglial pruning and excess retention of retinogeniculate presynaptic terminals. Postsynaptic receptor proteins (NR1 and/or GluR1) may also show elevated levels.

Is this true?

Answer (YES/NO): YES